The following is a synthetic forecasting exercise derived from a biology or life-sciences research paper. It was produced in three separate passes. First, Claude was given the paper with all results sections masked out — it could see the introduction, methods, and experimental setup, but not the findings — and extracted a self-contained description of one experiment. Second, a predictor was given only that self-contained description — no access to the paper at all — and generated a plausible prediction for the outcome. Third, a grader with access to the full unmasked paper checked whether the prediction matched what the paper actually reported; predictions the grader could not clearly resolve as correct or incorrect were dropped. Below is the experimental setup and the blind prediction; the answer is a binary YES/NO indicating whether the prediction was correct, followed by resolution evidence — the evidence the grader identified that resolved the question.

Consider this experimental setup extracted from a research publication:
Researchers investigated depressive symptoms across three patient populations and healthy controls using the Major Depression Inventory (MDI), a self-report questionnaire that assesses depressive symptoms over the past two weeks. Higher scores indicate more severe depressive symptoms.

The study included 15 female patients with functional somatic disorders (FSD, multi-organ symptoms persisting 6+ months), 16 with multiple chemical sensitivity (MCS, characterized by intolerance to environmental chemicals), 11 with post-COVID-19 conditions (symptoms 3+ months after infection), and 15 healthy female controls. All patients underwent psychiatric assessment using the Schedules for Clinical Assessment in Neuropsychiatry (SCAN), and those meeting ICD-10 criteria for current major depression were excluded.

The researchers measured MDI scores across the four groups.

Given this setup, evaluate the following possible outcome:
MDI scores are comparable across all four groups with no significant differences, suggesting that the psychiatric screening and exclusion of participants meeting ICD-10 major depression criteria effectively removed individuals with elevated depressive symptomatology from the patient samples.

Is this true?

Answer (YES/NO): NO